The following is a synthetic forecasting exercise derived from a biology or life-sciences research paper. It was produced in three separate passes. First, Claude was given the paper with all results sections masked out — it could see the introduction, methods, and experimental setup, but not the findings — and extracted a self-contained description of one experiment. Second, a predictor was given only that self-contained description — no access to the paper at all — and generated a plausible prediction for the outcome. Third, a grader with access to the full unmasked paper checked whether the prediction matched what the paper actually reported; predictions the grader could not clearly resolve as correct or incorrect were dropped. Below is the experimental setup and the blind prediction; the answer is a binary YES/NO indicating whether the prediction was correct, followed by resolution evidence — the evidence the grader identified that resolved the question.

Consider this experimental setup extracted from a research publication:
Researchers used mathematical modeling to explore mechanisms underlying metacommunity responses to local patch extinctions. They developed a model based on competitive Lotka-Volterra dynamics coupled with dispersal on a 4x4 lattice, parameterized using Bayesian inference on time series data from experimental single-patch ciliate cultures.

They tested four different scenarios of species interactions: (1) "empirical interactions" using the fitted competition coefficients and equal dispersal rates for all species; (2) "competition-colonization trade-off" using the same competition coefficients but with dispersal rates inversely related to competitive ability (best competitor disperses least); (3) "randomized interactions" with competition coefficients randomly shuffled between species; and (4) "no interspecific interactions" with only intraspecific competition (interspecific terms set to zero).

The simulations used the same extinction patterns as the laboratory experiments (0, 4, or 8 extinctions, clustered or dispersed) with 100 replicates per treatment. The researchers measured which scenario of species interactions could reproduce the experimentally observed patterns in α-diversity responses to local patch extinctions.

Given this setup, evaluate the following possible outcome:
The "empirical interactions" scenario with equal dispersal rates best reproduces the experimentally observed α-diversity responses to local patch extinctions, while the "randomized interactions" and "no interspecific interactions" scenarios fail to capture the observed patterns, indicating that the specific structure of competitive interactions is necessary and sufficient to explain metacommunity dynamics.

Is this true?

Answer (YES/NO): NO